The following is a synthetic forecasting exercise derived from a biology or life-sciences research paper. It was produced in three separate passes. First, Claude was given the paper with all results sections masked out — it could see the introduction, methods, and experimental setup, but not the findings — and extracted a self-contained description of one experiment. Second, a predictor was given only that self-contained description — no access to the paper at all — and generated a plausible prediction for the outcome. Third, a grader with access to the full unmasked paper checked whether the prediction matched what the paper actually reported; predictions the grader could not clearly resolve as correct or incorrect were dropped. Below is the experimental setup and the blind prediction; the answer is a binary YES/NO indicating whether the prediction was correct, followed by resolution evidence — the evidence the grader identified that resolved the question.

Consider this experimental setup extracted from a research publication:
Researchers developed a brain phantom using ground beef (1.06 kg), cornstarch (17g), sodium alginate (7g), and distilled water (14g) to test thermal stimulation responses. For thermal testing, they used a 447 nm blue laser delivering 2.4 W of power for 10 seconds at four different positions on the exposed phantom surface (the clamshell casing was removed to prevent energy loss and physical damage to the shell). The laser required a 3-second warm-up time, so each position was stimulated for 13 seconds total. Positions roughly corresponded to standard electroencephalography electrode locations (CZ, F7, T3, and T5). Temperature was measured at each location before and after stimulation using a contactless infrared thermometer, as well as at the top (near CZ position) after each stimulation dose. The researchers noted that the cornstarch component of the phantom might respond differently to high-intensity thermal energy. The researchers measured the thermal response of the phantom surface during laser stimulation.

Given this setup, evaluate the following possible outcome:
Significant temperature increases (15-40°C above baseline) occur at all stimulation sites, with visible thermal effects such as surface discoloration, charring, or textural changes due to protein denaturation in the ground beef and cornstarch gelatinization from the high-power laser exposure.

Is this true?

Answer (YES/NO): NO